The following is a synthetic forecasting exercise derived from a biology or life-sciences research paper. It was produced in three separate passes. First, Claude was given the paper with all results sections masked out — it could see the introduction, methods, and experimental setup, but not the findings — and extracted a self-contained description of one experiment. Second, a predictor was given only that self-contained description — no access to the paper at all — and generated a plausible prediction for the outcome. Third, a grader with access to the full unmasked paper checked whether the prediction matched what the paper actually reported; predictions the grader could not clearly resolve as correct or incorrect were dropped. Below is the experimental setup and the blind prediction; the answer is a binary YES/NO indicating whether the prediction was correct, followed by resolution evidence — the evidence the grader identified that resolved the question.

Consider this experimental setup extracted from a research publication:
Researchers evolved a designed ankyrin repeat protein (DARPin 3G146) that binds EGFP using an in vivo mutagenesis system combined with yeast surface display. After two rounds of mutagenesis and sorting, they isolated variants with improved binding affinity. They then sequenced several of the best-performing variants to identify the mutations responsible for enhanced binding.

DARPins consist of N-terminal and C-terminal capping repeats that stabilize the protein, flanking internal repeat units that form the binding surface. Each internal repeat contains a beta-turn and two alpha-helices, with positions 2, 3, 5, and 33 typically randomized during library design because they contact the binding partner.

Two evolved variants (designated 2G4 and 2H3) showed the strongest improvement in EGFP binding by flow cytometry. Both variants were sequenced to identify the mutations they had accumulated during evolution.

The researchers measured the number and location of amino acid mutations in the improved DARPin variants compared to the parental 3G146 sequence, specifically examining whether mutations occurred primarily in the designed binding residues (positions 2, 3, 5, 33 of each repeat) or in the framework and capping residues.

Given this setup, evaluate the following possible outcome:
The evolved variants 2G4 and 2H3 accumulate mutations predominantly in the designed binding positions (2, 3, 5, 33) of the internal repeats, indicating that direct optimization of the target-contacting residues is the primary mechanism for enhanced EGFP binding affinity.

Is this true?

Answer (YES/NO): NO